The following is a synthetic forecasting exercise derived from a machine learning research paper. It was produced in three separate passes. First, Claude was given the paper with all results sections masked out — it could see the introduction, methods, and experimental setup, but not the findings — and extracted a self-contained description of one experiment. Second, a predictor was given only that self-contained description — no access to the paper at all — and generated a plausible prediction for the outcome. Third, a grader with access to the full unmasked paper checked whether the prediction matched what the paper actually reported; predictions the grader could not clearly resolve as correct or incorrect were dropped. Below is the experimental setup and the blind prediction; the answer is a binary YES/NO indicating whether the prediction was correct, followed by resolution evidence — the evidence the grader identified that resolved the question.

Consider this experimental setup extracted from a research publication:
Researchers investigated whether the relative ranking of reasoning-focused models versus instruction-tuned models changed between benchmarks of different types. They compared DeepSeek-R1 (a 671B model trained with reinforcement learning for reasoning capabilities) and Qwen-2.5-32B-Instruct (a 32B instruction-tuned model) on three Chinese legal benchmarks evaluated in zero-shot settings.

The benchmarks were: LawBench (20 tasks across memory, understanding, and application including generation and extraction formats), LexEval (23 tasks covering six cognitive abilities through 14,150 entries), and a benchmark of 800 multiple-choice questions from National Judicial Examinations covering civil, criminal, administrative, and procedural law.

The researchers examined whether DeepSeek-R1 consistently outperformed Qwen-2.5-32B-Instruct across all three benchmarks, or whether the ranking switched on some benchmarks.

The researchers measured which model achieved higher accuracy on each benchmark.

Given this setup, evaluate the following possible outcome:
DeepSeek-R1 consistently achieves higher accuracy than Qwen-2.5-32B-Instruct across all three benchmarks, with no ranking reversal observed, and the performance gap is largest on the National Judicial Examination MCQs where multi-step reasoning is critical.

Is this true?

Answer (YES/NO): NO